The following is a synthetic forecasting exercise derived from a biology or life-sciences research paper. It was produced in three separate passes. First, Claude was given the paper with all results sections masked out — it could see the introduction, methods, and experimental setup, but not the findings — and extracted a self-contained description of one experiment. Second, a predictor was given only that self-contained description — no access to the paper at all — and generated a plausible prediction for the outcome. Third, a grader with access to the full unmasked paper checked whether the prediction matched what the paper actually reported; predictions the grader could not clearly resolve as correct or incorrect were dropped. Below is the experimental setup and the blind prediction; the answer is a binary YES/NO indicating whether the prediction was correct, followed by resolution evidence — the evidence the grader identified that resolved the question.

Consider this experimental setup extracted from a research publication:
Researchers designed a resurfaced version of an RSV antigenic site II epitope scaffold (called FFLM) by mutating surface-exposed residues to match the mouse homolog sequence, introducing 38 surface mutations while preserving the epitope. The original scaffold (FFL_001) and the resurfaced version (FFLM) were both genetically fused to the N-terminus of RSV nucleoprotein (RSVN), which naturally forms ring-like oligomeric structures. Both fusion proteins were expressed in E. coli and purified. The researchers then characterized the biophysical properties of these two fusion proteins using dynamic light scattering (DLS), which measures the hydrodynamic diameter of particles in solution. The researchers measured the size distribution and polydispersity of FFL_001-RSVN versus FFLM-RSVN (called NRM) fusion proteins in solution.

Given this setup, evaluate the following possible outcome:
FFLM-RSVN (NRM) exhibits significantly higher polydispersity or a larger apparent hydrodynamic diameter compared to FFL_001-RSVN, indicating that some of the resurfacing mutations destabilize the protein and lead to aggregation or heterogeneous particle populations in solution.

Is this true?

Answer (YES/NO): NO